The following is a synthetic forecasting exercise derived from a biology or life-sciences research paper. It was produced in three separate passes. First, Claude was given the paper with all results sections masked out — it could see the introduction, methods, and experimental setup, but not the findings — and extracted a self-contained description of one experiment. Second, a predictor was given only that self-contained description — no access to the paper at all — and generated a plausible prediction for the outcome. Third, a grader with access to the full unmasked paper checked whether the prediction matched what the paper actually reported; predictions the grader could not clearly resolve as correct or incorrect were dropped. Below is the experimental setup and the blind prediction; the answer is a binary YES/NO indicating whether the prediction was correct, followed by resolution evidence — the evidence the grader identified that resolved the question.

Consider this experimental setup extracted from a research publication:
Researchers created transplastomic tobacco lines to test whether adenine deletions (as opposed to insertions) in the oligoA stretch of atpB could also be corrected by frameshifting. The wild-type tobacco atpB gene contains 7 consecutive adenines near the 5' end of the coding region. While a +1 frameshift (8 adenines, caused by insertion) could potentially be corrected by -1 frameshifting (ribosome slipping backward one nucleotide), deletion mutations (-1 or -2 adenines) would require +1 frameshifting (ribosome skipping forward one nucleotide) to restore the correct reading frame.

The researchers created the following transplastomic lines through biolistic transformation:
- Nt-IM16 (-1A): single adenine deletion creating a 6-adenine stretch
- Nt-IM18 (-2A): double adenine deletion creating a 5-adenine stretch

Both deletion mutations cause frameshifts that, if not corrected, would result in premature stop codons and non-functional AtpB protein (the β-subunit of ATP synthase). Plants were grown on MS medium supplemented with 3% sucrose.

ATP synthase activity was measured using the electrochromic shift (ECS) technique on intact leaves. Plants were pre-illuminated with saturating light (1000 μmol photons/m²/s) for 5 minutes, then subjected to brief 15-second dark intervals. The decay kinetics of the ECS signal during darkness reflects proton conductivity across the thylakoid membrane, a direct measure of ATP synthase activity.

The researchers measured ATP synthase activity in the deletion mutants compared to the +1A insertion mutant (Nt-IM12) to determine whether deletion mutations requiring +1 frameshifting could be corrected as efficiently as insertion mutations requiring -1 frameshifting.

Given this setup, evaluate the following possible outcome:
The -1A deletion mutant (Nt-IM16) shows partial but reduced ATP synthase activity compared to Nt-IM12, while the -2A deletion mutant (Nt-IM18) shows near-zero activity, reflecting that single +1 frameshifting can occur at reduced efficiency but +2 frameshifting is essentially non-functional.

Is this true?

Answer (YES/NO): NO